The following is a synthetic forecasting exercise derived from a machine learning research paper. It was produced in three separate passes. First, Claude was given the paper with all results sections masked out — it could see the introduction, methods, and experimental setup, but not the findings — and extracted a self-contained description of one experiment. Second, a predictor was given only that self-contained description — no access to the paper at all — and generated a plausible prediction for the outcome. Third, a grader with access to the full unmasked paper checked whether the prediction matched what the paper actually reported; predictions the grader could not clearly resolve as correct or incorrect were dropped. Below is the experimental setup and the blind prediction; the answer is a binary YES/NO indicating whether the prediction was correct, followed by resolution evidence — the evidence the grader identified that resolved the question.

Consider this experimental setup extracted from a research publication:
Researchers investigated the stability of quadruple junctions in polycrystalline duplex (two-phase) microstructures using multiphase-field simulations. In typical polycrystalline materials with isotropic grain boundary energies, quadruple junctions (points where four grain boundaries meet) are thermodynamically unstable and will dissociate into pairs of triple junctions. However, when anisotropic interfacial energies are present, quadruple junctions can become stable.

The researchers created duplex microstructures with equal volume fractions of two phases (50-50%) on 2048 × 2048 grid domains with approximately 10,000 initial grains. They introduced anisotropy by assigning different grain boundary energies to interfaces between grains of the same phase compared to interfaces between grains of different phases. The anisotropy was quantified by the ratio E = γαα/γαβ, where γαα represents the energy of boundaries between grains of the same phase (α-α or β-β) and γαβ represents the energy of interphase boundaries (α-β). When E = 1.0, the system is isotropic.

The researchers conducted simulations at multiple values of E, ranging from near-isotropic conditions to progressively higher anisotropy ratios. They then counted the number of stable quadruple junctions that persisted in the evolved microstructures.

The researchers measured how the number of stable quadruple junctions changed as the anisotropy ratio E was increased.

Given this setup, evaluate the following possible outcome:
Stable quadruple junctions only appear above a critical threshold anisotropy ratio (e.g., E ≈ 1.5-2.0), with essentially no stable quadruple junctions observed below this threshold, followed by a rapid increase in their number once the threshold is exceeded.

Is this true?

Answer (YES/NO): NO